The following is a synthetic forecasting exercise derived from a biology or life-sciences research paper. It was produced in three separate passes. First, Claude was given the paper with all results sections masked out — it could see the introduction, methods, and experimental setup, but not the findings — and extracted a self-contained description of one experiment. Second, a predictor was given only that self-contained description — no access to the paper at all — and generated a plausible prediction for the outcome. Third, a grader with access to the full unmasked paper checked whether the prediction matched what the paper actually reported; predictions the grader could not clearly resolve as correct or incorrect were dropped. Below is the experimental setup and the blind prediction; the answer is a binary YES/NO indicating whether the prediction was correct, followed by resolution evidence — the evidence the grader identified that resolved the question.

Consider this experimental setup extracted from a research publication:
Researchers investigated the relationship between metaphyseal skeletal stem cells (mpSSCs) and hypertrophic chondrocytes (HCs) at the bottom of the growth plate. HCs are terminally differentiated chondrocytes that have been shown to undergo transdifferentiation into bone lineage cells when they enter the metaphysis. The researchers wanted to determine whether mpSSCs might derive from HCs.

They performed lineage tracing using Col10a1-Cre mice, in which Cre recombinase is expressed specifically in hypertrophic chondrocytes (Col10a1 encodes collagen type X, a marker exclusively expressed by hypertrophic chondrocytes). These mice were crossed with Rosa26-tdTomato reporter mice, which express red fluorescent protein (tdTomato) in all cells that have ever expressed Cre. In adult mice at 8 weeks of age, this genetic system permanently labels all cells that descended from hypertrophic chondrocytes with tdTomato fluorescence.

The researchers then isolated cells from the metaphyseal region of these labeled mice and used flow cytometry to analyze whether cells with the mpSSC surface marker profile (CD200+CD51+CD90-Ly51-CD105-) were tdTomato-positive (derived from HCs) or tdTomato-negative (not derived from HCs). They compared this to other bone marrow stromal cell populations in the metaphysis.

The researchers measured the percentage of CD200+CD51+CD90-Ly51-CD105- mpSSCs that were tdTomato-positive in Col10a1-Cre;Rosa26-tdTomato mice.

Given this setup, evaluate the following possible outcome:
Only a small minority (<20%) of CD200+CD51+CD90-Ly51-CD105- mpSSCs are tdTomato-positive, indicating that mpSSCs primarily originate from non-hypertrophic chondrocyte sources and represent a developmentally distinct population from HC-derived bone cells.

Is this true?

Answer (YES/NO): NO